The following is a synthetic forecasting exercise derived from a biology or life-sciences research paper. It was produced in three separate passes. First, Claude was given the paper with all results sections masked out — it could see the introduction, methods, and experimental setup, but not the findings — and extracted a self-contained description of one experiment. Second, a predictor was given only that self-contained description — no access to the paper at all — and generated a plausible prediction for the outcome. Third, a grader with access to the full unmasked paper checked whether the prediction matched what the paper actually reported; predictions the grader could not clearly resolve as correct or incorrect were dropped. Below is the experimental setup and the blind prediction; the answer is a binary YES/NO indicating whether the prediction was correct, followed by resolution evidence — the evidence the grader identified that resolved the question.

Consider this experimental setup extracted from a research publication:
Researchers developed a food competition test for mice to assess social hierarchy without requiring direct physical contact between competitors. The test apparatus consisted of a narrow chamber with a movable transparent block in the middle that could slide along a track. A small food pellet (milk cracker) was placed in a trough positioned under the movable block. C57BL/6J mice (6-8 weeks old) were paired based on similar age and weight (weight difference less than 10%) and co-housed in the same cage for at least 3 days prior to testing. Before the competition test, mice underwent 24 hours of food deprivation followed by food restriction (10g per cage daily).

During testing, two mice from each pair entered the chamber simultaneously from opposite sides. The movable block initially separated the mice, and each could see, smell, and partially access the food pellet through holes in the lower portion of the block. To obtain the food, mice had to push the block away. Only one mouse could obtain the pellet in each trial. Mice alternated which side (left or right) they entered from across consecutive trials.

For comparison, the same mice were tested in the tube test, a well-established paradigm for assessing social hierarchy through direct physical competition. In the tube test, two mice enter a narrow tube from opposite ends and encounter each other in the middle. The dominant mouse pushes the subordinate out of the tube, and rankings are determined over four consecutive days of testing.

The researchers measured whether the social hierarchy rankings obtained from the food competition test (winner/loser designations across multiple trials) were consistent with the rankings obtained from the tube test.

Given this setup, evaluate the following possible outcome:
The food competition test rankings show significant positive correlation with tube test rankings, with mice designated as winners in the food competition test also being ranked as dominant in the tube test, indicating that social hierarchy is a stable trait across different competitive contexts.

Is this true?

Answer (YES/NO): YES